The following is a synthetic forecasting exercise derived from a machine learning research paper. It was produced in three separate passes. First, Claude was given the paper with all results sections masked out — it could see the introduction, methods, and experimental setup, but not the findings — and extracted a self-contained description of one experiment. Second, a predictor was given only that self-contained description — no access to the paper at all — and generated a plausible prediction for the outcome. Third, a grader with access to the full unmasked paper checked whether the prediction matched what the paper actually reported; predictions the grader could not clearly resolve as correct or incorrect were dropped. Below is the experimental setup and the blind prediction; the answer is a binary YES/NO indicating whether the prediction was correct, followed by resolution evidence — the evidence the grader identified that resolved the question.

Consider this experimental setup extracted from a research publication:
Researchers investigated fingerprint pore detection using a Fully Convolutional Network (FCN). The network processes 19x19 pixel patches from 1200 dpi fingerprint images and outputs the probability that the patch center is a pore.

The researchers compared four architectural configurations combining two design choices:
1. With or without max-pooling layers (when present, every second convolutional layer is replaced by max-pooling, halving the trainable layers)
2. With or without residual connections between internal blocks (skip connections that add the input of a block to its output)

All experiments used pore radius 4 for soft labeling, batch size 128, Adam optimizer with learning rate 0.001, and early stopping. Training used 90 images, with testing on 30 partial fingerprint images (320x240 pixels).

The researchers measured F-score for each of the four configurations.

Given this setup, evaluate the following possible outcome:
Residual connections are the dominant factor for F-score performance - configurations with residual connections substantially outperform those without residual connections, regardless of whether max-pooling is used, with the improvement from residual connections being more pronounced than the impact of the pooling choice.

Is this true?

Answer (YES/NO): NO